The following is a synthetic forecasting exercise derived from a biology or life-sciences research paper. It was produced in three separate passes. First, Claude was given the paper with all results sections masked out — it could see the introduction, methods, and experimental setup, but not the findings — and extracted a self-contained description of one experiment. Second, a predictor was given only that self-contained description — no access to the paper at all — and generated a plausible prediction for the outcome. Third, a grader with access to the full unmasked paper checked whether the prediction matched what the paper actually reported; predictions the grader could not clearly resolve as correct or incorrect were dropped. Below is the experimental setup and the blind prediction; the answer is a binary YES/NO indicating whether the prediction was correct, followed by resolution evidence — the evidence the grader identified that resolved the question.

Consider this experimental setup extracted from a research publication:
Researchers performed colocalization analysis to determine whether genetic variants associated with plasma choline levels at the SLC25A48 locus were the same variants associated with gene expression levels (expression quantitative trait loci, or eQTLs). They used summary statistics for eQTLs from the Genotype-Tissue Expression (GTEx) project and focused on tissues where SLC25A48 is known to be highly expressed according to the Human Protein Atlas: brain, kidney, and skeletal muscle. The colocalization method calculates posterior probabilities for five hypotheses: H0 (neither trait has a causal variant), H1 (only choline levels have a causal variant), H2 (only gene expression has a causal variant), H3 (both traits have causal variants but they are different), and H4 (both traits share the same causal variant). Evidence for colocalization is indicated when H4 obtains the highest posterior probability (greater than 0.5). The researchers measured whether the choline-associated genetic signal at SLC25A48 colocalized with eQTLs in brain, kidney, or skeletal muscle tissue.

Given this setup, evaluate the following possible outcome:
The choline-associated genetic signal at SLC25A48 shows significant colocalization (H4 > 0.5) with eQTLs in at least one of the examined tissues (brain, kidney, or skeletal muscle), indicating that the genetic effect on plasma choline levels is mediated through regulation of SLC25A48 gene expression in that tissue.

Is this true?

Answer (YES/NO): YES